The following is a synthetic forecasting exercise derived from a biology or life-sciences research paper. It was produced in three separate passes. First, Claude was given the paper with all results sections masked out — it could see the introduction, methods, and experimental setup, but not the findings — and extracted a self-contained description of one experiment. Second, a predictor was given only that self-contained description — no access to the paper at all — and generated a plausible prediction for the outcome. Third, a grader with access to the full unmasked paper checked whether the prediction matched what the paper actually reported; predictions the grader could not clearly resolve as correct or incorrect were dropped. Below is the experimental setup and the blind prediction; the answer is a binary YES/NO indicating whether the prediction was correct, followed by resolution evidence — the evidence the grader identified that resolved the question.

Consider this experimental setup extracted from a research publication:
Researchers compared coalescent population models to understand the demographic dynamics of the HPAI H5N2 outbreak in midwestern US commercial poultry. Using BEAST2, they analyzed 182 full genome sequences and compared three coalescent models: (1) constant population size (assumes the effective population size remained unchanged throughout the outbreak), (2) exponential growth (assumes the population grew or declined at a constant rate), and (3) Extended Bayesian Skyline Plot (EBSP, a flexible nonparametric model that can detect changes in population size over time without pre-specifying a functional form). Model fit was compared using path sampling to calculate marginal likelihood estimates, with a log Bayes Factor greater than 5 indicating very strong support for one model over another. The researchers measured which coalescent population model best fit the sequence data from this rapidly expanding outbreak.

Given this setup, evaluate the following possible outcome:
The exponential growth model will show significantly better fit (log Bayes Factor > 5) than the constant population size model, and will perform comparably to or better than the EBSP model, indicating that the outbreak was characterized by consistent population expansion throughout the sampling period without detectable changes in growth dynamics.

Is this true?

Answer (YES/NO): NO